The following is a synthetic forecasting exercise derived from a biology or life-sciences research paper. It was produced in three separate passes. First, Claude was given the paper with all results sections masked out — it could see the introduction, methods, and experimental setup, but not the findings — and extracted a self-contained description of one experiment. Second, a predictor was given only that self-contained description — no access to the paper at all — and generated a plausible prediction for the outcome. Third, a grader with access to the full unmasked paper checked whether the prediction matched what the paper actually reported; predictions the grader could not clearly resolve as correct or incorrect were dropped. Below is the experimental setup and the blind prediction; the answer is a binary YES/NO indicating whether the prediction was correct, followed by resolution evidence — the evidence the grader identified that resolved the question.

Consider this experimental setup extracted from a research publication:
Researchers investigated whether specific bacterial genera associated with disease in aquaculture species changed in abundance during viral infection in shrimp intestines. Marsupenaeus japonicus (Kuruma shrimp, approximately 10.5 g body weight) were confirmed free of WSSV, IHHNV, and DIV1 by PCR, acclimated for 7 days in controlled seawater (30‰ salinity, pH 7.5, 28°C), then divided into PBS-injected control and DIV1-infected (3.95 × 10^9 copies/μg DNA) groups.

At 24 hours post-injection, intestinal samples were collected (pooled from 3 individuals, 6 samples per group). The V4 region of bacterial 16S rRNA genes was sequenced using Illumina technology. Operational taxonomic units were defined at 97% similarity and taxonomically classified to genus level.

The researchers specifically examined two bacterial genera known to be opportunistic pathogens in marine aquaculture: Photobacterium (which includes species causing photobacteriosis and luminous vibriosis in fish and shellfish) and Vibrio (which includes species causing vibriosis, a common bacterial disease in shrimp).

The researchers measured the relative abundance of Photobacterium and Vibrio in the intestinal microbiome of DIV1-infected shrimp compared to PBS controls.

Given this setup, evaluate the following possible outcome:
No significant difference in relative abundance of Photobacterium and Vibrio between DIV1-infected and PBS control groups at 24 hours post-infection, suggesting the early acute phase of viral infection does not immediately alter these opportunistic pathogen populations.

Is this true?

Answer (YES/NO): NO